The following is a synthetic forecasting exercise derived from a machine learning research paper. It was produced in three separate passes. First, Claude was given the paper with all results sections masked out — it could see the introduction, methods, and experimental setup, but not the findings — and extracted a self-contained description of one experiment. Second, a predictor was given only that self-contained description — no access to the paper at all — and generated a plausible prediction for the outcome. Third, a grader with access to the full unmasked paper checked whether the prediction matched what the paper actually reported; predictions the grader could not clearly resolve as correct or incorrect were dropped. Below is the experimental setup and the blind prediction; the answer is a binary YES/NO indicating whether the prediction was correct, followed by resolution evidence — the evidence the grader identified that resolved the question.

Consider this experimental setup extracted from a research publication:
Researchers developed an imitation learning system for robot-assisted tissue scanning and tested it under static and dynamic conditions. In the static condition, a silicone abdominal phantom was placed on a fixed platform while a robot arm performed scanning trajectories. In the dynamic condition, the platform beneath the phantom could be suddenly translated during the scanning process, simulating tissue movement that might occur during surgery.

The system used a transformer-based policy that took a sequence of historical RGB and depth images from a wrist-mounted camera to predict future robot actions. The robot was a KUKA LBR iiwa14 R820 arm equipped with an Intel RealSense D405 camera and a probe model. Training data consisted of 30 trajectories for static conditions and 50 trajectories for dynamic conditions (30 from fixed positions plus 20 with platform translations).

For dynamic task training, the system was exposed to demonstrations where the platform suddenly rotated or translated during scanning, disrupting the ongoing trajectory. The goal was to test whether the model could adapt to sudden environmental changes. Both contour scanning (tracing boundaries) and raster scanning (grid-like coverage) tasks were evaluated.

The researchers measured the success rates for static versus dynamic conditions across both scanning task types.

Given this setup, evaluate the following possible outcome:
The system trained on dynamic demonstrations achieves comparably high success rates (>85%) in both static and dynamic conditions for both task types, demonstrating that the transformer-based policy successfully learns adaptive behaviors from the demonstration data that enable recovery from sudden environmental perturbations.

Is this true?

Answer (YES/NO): NO